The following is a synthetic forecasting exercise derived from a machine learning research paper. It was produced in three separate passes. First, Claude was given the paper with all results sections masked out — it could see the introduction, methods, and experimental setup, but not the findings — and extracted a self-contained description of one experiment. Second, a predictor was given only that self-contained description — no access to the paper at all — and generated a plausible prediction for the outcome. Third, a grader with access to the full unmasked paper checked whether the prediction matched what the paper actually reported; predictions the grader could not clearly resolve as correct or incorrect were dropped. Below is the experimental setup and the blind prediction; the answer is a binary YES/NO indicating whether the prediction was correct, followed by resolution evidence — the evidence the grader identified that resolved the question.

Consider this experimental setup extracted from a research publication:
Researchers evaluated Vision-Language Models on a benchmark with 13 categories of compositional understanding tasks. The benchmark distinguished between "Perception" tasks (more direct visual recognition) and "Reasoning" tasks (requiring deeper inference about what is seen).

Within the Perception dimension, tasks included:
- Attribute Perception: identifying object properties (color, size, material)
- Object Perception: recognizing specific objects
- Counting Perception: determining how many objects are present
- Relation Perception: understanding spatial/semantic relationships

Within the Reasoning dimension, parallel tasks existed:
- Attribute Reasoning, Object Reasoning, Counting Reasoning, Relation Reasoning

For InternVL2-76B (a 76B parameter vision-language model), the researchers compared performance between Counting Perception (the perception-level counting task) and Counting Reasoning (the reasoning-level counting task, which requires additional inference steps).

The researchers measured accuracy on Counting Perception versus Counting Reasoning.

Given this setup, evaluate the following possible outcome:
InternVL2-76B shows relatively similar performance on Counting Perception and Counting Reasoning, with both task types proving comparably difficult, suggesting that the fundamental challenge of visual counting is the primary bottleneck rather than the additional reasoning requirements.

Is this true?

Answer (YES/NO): NO